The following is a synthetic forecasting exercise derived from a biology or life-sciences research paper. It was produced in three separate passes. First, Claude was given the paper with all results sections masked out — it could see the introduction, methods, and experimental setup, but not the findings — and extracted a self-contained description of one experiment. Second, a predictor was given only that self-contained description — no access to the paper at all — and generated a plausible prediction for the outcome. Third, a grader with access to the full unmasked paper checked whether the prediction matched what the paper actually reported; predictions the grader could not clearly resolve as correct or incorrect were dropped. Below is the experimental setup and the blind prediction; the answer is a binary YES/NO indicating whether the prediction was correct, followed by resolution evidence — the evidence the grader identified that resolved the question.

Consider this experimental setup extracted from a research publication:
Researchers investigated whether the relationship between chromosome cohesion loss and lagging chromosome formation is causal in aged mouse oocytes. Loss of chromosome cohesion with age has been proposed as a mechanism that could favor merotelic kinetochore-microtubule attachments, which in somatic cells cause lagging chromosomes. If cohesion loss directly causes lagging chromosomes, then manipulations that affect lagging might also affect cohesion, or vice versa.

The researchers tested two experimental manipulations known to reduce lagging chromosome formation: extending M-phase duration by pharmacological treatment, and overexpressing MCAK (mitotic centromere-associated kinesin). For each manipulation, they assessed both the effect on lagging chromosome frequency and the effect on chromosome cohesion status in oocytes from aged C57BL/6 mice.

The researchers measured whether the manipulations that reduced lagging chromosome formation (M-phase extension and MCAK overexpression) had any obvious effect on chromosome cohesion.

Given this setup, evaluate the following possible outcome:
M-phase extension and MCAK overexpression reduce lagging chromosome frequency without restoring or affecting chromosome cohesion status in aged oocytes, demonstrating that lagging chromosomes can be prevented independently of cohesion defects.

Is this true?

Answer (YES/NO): YES